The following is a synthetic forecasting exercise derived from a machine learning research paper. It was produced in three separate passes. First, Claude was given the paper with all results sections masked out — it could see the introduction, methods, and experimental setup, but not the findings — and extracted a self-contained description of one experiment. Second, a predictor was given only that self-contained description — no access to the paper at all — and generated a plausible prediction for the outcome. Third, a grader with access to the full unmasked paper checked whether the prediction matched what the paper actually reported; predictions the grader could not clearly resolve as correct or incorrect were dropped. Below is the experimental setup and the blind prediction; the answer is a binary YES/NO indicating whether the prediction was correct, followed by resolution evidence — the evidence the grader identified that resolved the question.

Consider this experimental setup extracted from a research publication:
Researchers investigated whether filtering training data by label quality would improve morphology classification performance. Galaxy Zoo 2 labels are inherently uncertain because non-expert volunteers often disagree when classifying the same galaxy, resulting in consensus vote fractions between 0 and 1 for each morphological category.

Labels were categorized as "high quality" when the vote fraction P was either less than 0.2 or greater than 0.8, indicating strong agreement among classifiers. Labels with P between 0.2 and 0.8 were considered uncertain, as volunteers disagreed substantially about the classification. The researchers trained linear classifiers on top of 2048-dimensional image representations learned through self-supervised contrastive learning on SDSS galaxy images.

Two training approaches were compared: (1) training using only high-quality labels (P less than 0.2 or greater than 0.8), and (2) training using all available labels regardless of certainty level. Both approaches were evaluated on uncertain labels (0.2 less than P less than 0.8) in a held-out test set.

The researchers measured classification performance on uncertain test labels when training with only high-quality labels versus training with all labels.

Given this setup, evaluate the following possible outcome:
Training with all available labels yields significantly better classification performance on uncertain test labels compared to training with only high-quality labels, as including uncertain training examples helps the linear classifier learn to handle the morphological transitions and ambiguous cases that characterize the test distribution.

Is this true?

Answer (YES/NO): YES